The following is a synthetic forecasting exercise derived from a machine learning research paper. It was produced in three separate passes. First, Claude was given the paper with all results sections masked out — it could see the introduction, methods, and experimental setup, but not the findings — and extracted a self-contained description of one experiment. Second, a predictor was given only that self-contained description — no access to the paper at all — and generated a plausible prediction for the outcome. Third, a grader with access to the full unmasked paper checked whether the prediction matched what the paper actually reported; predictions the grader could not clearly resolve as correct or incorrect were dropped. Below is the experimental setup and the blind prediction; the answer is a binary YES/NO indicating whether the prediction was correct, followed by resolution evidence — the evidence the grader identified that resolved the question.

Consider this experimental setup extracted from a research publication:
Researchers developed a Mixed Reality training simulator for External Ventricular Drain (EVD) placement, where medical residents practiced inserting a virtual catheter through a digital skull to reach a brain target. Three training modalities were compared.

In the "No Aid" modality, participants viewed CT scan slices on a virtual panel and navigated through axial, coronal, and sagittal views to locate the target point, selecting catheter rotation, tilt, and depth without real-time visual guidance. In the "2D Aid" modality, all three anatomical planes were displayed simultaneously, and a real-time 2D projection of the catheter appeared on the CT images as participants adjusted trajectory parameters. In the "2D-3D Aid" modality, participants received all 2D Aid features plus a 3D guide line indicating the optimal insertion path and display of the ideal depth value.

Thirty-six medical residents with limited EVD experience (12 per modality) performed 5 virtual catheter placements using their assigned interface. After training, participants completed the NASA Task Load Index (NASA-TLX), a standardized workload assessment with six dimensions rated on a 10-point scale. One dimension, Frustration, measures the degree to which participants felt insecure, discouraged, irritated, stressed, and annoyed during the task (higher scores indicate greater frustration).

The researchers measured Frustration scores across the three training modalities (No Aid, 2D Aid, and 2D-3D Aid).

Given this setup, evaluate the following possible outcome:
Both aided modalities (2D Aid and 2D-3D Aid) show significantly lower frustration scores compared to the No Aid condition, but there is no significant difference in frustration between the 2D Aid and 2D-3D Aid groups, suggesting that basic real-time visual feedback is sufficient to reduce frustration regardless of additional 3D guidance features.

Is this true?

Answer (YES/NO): NO